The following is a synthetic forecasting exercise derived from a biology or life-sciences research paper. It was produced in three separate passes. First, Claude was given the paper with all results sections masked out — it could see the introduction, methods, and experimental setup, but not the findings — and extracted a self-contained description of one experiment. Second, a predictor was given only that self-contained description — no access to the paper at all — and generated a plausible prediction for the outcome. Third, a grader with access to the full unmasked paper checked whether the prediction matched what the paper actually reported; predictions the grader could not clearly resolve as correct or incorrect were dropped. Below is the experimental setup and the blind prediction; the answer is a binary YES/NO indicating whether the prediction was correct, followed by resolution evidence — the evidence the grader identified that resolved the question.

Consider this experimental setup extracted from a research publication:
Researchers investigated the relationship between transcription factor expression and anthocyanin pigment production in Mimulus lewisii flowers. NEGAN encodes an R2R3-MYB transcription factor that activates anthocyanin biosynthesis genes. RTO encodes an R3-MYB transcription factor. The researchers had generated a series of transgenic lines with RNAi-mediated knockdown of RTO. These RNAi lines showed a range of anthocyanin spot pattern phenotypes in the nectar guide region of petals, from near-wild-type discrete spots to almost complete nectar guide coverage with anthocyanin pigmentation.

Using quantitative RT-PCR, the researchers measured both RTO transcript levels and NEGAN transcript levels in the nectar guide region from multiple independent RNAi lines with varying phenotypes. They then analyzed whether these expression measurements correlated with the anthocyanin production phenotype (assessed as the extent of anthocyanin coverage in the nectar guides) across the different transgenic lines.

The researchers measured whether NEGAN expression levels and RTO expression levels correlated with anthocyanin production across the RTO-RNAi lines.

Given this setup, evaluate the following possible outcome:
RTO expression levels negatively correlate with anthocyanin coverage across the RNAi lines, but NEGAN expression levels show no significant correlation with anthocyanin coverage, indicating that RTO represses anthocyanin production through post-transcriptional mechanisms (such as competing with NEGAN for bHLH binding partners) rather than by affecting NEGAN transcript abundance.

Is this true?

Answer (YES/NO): NO